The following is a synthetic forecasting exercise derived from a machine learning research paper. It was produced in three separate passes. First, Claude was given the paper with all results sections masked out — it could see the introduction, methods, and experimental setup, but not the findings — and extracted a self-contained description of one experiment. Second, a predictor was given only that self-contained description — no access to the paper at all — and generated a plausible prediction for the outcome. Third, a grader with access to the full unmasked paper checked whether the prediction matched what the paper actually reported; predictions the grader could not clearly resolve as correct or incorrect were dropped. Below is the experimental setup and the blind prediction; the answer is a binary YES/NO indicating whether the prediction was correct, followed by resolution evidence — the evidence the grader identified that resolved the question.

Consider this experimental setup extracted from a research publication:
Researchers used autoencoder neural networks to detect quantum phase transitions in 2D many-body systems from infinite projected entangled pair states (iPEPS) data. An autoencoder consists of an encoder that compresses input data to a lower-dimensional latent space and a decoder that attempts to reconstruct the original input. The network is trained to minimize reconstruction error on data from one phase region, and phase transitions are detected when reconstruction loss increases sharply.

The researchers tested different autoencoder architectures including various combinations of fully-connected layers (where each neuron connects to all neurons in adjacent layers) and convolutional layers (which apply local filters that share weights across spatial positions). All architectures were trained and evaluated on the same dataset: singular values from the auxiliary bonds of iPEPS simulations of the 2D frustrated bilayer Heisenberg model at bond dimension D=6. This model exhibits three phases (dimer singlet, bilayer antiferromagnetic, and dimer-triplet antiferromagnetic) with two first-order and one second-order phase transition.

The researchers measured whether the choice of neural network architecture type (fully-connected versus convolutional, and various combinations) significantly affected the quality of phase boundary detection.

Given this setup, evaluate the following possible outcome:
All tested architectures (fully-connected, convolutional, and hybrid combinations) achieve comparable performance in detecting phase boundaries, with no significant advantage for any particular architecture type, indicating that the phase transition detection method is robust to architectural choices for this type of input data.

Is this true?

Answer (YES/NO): YES